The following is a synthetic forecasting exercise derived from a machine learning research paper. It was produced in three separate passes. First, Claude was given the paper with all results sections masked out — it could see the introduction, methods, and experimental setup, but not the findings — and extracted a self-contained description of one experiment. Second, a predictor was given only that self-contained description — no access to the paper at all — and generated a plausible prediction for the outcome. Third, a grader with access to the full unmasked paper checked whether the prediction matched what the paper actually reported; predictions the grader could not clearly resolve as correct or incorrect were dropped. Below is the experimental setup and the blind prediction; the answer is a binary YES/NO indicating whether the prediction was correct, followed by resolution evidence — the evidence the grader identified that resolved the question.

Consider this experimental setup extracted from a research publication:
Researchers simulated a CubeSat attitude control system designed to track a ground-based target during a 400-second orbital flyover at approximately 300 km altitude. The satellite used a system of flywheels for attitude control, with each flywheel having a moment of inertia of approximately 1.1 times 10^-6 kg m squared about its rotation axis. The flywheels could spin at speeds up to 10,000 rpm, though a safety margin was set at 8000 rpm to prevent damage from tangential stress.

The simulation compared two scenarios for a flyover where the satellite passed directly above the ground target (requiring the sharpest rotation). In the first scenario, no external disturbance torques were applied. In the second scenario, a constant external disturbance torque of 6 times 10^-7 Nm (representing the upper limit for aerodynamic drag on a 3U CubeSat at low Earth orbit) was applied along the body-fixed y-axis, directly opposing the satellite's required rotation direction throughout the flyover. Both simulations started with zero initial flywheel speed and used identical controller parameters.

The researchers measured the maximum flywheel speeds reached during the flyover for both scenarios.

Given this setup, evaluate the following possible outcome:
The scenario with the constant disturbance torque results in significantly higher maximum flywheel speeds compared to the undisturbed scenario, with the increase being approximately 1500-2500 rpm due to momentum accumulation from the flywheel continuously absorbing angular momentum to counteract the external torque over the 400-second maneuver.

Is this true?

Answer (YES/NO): NO